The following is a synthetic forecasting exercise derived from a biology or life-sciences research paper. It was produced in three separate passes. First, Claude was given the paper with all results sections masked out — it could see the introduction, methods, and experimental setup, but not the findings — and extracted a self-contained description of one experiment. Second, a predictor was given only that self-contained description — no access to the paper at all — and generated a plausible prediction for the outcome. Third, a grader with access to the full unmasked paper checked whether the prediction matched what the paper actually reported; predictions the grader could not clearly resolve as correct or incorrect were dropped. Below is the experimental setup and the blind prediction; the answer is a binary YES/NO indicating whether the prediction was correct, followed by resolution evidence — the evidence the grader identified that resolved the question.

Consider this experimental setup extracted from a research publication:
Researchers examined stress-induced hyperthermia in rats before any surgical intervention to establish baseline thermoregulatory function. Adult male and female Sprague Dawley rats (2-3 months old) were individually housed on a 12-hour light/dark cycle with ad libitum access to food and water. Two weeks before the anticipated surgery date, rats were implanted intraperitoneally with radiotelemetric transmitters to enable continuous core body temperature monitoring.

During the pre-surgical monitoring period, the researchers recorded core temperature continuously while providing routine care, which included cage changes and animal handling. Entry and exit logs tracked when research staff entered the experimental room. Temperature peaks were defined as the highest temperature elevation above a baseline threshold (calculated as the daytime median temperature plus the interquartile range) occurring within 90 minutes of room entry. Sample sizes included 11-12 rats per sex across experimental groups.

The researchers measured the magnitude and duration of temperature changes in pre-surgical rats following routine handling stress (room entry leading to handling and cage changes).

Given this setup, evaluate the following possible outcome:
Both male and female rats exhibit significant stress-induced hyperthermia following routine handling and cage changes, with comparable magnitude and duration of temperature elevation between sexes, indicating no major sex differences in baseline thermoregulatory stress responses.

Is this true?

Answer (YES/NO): YES